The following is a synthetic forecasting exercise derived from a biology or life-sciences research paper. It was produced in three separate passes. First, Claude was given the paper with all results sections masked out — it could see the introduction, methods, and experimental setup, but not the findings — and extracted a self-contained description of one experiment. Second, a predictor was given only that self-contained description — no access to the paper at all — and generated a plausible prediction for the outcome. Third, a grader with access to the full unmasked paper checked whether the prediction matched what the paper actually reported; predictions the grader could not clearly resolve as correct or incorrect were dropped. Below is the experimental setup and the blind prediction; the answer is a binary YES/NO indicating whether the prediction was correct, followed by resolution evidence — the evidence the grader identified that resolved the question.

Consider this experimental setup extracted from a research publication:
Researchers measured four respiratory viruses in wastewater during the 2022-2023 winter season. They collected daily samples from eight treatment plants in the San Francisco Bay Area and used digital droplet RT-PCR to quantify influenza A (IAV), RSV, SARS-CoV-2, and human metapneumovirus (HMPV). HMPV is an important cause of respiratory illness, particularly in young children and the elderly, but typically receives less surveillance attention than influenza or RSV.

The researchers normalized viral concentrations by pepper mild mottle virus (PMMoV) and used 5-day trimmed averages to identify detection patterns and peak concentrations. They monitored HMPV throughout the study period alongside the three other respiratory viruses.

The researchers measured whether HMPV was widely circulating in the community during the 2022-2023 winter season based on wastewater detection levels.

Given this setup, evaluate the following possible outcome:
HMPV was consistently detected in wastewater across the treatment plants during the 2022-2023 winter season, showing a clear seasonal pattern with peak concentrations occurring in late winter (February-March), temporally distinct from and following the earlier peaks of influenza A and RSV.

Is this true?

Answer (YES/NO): NO